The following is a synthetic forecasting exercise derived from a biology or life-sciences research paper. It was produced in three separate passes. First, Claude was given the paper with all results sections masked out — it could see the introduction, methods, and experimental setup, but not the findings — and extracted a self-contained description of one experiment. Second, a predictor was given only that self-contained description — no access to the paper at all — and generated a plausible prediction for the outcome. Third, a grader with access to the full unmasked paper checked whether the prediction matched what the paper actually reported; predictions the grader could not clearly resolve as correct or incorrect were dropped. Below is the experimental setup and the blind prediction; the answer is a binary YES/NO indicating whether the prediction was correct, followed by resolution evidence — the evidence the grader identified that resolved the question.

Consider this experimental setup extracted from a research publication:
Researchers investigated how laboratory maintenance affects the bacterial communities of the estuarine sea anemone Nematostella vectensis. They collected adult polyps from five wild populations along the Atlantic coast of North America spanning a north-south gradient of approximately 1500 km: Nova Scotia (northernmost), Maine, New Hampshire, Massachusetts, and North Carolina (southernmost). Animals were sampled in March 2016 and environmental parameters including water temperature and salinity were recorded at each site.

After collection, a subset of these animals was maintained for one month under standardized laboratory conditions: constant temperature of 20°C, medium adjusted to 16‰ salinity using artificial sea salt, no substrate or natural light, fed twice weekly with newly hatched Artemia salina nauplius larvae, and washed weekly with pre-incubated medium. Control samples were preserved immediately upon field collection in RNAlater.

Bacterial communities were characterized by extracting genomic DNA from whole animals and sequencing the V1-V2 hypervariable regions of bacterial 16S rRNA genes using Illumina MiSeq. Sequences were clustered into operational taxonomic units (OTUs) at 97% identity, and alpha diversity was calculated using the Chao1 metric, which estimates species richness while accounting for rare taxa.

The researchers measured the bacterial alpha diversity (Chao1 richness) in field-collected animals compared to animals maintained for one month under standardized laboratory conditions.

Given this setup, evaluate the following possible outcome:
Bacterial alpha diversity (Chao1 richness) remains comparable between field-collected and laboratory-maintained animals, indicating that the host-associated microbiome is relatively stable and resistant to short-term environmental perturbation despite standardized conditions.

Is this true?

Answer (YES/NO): NO